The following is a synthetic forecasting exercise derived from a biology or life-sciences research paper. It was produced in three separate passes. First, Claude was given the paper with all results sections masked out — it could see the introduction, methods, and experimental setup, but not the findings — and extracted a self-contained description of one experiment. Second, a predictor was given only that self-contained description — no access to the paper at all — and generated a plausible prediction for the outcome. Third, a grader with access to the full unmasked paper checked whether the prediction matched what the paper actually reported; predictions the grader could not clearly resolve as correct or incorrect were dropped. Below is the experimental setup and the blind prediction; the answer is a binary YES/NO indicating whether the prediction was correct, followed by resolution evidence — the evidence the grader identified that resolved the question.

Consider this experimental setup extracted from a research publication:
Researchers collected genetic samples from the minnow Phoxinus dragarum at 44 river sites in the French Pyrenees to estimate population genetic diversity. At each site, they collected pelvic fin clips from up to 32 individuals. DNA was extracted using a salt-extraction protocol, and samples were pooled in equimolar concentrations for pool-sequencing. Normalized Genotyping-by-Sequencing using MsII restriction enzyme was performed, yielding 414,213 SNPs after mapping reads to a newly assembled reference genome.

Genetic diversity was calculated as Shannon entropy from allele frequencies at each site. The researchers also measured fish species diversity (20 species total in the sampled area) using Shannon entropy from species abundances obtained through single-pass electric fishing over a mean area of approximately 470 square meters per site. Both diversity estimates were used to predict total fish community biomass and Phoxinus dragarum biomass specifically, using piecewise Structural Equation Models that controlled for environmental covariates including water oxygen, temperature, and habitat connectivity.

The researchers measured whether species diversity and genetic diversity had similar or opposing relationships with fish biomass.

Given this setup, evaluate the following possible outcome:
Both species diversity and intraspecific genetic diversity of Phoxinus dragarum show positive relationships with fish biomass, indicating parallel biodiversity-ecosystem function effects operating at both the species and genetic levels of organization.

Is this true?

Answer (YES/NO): NO